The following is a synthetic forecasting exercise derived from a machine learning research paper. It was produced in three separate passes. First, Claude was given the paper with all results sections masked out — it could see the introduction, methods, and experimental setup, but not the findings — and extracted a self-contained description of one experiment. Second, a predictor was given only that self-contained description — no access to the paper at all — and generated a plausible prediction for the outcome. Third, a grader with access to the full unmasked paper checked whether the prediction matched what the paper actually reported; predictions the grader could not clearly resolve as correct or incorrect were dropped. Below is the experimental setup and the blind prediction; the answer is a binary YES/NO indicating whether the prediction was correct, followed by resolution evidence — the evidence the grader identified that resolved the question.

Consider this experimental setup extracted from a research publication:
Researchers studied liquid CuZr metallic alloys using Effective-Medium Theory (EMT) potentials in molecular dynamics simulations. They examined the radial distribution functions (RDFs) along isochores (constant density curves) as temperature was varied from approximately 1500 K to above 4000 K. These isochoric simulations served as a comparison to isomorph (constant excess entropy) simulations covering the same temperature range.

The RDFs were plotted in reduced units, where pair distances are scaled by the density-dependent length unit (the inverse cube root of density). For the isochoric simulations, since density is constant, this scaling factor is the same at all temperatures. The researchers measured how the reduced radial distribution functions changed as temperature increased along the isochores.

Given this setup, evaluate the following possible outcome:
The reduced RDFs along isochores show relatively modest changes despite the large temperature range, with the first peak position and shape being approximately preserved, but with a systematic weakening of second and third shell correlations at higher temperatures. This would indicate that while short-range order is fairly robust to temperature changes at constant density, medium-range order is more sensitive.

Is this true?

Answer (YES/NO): NO